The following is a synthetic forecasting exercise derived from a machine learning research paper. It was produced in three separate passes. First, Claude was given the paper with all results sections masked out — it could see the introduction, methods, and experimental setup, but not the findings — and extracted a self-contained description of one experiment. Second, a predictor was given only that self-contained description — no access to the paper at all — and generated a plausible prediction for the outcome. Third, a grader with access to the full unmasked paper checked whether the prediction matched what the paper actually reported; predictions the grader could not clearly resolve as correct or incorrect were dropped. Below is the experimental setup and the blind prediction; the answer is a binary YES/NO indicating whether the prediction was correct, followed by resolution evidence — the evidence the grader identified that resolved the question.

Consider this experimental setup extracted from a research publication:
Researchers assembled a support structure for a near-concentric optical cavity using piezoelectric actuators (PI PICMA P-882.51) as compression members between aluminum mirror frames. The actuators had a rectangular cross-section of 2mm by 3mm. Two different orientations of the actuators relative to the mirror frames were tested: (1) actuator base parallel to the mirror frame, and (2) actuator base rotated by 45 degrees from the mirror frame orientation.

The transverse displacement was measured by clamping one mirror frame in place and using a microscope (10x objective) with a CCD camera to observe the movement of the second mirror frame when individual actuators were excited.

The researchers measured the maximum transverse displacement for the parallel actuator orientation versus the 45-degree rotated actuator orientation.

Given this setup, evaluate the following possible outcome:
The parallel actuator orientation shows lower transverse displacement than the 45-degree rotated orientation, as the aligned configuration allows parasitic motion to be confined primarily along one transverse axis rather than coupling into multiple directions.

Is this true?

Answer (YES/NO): NO